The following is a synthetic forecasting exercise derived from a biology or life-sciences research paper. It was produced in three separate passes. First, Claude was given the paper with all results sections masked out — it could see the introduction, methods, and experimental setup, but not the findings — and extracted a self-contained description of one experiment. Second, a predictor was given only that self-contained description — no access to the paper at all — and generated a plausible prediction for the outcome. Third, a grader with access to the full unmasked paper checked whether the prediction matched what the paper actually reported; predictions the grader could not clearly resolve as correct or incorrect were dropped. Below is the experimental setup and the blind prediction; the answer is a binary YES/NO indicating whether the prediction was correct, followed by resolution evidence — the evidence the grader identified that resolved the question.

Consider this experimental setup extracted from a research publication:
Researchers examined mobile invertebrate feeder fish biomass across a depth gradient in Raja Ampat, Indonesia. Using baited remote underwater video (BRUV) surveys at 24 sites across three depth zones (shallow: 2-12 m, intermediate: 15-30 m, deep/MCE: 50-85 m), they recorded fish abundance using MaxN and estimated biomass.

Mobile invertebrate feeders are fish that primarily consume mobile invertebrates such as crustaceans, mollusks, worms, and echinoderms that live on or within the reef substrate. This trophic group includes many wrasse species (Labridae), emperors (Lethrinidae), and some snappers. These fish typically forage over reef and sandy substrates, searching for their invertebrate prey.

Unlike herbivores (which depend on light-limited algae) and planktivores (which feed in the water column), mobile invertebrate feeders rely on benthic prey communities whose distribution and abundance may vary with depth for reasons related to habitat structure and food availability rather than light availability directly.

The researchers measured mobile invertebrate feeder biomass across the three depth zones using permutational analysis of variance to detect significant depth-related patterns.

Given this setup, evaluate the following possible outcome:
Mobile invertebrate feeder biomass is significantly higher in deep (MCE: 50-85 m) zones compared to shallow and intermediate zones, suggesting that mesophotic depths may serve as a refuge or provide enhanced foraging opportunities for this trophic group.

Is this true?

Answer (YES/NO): NO